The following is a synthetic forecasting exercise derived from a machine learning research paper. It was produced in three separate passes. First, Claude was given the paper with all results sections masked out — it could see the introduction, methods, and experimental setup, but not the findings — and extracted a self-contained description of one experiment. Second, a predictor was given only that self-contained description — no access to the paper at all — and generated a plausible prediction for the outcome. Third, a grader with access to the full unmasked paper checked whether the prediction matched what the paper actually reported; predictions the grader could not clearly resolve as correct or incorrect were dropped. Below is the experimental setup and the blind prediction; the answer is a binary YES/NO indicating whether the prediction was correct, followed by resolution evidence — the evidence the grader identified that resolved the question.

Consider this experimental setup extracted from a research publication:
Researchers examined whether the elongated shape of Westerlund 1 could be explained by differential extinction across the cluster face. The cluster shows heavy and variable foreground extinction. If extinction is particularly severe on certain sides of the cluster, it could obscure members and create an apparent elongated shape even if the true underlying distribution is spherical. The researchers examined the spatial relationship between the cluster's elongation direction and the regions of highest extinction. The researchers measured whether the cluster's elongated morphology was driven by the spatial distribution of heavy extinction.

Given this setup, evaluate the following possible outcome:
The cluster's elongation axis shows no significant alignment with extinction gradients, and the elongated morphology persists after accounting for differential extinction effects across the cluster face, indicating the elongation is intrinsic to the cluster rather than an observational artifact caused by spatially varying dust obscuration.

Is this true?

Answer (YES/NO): YES